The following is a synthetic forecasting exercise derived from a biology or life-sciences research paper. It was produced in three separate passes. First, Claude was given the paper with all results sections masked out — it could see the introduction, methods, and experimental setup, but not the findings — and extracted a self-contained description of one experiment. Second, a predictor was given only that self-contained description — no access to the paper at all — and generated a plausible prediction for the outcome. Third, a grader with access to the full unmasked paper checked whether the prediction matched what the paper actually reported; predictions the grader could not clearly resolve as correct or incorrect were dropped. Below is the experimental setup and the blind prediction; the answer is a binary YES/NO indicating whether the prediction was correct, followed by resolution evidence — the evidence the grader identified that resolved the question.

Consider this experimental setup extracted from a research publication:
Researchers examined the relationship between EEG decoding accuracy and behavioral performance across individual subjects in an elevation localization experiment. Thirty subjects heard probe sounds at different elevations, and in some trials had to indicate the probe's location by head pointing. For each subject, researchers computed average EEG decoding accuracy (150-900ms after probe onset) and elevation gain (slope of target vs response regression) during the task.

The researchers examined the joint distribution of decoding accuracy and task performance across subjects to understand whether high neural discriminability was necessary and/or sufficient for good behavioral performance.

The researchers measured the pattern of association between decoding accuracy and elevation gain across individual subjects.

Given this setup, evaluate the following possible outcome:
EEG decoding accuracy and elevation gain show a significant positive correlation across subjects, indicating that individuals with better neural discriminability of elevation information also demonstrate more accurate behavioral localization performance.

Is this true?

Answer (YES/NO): YES